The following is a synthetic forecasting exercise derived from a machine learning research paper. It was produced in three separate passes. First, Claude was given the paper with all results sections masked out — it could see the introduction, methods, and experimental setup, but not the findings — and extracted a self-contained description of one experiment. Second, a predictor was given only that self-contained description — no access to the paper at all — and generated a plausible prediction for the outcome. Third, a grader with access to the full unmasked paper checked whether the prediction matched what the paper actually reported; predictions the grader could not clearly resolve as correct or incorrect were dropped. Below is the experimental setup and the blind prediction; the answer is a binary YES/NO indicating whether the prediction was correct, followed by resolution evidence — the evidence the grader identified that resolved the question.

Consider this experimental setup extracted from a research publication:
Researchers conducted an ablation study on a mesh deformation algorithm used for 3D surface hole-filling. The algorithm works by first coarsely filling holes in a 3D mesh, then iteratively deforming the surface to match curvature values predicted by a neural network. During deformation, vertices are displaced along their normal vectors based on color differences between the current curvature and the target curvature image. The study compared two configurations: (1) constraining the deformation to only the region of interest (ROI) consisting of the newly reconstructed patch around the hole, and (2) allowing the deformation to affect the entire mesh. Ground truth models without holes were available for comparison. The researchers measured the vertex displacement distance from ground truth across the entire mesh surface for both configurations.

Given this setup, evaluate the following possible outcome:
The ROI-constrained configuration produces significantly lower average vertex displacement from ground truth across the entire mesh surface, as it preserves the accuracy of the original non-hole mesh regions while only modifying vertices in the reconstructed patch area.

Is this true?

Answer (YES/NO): YES